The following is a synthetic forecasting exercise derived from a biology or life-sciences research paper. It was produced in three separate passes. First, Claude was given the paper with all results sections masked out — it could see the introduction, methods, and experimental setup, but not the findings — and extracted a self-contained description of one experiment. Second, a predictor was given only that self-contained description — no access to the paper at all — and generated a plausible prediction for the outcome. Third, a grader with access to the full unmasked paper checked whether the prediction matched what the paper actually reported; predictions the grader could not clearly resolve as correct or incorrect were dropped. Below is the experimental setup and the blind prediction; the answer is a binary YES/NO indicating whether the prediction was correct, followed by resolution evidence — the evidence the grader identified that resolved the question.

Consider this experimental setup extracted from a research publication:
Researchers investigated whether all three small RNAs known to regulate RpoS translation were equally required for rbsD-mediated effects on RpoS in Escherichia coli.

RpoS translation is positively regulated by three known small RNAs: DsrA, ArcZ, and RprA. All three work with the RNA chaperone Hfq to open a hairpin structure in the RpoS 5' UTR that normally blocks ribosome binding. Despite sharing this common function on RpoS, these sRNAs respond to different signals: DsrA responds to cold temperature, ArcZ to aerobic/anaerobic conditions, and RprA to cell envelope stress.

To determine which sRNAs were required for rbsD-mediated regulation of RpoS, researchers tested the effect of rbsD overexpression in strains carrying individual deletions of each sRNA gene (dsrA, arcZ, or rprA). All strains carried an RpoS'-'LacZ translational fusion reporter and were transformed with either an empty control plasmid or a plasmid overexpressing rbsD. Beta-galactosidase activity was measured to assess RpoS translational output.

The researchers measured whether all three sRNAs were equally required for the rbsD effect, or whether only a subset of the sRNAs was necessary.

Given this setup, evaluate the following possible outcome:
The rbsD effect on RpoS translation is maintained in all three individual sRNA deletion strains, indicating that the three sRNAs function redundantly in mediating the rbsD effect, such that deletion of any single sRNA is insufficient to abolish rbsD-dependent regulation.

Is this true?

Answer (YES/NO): NO